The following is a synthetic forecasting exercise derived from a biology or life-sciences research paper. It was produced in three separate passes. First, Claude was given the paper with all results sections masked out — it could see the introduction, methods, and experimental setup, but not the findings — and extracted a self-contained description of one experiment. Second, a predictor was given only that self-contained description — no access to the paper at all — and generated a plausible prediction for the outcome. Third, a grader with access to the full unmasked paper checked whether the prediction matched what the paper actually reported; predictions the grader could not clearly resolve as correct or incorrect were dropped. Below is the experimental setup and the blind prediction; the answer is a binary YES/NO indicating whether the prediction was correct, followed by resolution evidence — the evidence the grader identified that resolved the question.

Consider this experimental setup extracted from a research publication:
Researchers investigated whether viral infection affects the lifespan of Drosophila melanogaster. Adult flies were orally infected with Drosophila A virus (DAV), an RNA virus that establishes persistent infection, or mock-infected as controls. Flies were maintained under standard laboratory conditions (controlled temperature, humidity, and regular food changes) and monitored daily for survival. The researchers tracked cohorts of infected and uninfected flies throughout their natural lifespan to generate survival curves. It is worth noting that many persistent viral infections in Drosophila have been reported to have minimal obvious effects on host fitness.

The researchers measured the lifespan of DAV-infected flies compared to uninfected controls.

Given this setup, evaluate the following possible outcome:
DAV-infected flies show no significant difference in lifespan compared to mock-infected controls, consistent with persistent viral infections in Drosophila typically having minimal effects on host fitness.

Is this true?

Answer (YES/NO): NO